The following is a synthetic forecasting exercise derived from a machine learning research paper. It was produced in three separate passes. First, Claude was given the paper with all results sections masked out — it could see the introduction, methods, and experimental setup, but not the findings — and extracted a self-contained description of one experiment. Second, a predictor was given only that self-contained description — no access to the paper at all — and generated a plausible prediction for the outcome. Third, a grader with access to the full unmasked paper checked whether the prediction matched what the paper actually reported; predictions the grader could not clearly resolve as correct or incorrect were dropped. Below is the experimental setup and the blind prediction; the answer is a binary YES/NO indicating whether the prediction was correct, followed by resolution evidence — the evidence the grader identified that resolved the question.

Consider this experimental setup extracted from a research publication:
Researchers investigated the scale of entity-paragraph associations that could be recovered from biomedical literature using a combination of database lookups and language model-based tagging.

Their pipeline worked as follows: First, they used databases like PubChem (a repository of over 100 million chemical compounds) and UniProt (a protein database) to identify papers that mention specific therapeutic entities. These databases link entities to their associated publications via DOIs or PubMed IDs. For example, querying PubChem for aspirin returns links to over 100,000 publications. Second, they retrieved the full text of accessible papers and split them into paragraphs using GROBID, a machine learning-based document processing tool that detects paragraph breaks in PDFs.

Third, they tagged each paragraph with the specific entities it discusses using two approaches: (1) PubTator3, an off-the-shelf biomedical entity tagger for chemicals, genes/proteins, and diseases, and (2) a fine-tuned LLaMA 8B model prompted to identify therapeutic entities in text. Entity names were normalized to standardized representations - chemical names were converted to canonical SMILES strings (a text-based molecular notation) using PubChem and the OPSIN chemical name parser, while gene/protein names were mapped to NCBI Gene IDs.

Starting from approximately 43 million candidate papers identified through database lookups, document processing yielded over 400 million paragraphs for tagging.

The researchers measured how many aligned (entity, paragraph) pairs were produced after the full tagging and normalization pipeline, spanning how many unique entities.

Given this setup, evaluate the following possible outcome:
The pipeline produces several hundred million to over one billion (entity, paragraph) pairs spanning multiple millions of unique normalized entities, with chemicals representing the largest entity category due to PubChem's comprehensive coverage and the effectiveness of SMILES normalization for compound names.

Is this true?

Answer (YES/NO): YES